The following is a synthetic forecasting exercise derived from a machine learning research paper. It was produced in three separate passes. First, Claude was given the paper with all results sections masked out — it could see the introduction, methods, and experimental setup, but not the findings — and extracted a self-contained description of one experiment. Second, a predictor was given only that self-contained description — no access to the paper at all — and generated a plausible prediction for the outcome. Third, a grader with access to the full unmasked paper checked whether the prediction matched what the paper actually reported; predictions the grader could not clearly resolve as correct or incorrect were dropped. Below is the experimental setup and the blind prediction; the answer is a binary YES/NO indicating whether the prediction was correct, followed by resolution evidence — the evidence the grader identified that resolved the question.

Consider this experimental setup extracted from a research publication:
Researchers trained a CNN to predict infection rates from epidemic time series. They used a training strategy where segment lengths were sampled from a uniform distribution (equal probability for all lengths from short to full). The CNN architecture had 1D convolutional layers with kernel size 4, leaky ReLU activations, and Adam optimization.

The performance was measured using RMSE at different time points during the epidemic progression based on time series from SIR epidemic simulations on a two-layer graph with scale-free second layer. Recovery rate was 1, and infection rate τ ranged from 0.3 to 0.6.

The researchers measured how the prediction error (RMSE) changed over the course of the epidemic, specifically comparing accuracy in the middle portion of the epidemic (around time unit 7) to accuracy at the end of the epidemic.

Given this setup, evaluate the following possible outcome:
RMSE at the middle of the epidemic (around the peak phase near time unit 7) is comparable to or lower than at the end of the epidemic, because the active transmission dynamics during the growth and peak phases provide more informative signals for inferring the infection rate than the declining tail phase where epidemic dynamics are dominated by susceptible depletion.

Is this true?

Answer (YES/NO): YES